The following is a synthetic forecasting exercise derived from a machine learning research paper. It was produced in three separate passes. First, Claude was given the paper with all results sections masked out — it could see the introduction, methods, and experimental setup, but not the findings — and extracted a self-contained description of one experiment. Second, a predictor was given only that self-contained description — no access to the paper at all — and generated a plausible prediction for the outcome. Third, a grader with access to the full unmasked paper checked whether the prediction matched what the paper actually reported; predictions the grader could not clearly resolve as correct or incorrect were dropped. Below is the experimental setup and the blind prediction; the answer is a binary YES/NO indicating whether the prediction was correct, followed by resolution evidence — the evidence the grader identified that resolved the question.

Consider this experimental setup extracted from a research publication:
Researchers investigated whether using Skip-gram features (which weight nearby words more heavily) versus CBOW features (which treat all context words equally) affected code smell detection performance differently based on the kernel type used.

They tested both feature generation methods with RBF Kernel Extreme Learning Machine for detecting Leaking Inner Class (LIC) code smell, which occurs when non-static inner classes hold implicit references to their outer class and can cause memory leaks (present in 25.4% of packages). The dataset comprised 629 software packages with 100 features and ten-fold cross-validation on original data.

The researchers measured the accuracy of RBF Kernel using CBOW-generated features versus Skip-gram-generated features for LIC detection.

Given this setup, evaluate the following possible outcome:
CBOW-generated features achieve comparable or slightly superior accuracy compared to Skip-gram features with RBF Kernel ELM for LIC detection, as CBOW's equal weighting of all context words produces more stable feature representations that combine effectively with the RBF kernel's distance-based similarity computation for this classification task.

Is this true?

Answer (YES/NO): NO